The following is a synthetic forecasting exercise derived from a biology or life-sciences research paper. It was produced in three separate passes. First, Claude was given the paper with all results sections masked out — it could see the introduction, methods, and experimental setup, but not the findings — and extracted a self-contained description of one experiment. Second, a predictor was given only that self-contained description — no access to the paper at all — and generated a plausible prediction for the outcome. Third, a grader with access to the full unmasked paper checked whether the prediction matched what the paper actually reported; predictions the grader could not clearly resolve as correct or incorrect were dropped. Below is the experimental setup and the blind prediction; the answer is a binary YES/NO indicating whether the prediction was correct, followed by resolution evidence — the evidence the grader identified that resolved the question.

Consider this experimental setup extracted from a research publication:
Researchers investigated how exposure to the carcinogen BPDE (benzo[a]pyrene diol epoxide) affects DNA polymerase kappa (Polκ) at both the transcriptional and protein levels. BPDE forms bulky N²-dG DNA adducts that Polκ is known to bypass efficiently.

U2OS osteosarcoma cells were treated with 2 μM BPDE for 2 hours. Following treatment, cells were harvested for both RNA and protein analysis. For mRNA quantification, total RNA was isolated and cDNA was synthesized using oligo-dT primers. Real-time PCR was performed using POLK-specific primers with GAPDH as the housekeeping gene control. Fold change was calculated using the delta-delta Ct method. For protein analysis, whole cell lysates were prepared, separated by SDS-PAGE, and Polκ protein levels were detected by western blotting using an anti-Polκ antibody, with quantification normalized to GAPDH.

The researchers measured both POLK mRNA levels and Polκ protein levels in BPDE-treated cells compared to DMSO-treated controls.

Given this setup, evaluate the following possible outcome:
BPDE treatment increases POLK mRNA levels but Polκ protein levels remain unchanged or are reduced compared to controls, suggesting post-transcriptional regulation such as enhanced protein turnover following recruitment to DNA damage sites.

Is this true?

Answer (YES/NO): NO